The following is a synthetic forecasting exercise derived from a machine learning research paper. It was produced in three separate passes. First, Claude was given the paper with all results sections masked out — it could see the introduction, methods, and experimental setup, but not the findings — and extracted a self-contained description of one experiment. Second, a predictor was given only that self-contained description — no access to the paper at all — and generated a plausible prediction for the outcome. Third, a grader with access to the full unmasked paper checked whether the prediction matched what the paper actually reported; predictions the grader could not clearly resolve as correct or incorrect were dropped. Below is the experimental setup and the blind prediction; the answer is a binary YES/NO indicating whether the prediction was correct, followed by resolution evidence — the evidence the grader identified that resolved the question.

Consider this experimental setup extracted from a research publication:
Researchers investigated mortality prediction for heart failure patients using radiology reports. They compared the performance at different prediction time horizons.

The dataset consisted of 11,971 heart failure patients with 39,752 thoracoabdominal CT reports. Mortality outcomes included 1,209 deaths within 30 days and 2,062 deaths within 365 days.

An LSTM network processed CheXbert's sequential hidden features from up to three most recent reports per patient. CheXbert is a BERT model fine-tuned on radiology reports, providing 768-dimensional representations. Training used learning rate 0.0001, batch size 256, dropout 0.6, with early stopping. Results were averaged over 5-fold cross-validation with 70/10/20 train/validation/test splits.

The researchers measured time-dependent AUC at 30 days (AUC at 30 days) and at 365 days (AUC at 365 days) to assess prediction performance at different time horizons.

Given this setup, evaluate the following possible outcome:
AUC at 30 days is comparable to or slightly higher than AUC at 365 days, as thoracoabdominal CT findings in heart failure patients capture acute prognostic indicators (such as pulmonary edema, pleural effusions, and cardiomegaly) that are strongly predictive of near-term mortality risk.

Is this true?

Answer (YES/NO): YES